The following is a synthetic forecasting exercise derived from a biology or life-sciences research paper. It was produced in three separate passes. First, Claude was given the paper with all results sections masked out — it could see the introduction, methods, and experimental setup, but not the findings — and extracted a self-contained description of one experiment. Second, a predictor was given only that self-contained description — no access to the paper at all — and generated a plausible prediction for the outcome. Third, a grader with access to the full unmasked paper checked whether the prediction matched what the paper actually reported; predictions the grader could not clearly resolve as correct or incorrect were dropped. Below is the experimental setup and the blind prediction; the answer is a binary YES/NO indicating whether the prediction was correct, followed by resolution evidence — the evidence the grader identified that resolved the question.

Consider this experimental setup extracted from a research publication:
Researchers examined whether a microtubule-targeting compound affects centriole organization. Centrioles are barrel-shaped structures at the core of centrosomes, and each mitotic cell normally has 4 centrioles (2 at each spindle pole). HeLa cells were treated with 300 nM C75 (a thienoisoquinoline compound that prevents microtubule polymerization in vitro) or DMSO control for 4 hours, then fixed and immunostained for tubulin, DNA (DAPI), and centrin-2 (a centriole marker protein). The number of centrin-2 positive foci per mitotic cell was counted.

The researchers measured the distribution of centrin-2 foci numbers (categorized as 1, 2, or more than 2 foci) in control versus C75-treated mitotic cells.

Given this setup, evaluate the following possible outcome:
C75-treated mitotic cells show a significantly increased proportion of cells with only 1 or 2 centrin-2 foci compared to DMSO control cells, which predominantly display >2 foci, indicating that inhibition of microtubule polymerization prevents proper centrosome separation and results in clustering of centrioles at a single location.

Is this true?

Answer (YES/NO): NO